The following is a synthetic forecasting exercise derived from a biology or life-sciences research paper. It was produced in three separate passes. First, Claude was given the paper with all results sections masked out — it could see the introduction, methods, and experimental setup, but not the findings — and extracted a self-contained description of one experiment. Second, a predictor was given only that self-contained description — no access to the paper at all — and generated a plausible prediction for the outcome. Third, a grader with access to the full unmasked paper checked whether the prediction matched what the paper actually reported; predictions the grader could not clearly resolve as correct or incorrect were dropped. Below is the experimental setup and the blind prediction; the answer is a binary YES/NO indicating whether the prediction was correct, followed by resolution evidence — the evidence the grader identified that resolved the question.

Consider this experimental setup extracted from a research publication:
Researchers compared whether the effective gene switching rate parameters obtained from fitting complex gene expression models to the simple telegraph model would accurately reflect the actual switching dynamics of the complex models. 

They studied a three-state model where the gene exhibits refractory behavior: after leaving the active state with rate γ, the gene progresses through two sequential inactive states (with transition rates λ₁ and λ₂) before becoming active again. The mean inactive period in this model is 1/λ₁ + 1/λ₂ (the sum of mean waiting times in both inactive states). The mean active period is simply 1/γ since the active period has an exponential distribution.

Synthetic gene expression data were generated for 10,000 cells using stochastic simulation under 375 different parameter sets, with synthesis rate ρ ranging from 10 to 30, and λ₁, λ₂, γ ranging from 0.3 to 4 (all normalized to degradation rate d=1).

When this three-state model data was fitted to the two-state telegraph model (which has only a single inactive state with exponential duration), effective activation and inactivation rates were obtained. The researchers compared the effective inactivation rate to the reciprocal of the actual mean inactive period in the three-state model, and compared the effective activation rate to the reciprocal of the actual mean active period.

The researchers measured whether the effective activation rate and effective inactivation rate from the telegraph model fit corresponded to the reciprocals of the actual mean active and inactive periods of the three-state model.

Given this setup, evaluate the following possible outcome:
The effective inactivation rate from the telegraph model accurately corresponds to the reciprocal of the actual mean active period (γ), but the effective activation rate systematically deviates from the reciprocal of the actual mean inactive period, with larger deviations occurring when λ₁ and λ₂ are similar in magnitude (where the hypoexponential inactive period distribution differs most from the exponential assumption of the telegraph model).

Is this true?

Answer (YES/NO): NO